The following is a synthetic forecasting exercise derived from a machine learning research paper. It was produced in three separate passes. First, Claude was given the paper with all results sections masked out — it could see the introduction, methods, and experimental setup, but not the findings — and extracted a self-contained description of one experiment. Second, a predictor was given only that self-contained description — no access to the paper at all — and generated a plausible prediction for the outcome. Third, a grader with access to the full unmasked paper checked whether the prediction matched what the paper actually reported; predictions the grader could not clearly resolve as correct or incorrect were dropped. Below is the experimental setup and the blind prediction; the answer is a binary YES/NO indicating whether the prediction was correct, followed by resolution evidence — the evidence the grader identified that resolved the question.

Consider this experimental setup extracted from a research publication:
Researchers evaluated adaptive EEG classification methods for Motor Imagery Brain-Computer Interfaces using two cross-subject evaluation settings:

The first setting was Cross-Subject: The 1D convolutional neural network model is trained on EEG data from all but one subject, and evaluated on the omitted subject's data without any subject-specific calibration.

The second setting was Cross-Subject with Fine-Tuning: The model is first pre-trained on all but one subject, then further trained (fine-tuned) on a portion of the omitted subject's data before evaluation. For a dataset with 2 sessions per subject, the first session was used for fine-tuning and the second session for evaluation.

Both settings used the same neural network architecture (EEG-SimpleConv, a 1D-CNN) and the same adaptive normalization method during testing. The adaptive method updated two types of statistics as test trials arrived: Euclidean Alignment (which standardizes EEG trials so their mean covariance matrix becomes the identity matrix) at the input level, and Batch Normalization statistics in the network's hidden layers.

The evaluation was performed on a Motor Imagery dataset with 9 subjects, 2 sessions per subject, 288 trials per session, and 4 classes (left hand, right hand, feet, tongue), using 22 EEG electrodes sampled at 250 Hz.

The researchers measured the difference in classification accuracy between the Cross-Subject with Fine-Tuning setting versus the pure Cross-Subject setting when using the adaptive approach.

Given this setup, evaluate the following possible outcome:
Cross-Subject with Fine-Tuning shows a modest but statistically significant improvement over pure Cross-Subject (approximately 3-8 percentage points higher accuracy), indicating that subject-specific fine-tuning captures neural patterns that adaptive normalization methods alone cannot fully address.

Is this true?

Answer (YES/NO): NO